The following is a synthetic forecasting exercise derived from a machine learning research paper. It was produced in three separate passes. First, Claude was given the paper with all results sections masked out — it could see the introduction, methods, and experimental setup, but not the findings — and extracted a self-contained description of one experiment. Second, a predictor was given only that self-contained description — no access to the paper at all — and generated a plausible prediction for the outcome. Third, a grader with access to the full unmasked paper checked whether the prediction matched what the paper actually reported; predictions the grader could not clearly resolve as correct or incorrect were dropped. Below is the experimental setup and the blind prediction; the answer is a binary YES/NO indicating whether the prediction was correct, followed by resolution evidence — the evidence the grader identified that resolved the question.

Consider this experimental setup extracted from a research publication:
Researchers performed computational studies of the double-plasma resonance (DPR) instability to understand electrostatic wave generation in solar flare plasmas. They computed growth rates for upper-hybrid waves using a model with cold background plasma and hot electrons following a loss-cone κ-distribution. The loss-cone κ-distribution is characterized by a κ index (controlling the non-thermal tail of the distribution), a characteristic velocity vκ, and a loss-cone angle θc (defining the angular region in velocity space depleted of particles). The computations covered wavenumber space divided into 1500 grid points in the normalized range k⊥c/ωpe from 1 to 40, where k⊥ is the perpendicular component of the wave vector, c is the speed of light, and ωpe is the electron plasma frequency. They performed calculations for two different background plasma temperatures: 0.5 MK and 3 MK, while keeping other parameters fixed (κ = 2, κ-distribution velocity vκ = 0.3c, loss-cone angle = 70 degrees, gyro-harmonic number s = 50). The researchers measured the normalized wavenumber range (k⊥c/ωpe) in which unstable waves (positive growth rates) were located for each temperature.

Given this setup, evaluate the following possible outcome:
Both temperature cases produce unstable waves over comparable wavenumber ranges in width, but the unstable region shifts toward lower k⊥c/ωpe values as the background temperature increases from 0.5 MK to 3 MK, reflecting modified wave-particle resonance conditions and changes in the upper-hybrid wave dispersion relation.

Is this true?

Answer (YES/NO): NO